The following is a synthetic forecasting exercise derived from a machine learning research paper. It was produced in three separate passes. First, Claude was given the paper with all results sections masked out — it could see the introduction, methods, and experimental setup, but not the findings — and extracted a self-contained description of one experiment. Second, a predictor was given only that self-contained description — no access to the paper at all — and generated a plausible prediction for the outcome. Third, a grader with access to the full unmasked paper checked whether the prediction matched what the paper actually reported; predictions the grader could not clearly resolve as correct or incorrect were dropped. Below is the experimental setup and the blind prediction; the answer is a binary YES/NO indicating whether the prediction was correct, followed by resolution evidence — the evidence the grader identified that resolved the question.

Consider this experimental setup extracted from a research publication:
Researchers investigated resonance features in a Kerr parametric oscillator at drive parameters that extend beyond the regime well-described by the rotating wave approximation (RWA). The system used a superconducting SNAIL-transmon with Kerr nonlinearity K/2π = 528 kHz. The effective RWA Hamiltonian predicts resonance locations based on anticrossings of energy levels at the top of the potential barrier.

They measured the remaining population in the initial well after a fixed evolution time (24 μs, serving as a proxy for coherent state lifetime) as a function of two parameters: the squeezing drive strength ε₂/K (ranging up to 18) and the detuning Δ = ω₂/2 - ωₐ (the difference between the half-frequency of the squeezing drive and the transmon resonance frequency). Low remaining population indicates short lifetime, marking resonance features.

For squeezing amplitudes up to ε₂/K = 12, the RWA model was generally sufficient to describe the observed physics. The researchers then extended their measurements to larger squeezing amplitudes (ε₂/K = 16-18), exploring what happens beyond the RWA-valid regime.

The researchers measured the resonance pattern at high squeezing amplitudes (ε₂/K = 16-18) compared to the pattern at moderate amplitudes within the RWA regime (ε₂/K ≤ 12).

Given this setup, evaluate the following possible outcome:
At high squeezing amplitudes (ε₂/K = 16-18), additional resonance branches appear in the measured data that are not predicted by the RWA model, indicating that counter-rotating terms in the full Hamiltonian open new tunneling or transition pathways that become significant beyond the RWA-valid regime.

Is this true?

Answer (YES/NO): NO